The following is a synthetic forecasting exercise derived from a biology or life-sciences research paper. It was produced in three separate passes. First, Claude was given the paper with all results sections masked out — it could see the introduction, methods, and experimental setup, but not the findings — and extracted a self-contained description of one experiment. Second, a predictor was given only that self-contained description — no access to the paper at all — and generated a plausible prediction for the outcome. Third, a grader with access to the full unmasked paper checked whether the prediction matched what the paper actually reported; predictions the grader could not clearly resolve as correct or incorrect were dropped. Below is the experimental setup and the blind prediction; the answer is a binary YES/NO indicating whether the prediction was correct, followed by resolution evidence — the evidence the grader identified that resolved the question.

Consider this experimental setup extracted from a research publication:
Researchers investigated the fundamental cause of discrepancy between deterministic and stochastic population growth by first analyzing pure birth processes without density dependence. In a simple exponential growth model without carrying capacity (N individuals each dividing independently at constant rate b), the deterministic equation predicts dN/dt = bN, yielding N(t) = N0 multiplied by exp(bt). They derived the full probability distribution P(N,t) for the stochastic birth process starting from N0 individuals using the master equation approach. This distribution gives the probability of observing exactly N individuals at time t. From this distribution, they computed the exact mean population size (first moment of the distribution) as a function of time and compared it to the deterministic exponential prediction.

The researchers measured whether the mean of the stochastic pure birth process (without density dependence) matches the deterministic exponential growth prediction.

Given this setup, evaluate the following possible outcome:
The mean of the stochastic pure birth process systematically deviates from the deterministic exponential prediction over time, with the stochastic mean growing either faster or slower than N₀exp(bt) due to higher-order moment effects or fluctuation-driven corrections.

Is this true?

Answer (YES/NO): NO